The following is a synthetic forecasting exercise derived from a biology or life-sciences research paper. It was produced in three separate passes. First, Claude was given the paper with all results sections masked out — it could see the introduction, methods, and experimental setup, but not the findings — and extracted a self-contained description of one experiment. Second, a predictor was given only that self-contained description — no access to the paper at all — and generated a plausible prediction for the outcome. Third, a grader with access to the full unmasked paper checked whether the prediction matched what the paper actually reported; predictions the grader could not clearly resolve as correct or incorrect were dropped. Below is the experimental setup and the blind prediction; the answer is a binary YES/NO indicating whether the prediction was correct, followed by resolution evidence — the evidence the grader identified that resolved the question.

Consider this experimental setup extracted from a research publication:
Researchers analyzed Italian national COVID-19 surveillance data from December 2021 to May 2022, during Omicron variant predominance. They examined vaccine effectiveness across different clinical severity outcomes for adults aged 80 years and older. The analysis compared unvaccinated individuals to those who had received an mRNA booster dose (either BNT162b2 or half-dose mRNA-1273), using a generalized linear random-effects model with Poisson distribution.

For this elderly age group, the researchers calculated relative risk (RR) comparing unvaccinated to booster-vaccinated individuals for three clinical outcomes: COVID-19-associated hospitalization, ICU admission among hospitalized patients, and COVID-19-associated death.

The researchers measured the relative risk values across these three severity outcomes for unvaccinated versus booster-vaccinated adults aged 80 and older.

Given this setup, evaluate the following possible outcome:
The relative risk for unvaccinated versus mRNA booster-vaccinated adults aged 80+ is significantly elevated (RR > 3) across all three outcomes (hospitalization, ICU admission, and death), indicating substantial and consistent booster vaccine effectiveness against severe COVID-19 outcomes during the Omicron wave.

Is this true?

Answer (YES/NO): YES